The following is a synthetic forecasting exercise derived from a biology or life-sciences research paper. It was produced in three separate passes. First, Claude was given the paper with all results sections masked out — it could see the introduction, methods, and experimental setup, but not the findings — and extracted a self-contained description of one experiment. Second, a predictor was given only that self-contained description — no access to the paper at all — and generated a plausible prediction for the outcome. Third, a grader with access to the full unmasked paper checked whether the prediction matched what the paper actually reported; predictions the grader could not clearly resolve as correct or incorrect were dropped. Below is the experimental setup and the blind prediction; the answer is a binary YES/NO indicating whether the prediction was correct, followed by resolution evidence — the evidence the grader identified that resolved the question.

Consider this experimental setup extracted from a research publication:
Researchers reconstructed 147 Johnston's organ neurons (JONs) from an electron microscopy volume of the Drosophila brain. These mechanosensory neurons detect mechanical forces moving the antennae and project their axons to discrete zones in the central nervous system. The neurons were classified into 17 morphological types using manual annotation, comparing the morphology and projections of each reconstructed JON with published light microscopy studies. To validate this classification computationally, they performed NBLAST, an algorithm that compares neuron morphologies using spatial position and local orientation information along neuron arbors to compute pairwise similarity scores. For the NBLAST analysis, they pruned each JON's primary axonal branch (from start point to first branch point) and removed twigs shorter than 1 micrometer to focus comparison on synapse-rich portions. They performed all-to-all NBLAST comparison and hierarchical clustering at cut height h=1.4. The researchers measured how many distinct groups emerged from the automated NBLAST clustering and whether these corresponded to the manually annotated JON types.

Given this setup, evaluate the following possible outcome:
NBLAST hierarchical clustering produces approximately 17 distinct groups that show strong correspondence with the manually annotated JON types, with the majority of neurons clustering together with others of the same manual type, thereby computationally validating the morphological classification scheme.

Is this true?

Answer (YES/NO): NO